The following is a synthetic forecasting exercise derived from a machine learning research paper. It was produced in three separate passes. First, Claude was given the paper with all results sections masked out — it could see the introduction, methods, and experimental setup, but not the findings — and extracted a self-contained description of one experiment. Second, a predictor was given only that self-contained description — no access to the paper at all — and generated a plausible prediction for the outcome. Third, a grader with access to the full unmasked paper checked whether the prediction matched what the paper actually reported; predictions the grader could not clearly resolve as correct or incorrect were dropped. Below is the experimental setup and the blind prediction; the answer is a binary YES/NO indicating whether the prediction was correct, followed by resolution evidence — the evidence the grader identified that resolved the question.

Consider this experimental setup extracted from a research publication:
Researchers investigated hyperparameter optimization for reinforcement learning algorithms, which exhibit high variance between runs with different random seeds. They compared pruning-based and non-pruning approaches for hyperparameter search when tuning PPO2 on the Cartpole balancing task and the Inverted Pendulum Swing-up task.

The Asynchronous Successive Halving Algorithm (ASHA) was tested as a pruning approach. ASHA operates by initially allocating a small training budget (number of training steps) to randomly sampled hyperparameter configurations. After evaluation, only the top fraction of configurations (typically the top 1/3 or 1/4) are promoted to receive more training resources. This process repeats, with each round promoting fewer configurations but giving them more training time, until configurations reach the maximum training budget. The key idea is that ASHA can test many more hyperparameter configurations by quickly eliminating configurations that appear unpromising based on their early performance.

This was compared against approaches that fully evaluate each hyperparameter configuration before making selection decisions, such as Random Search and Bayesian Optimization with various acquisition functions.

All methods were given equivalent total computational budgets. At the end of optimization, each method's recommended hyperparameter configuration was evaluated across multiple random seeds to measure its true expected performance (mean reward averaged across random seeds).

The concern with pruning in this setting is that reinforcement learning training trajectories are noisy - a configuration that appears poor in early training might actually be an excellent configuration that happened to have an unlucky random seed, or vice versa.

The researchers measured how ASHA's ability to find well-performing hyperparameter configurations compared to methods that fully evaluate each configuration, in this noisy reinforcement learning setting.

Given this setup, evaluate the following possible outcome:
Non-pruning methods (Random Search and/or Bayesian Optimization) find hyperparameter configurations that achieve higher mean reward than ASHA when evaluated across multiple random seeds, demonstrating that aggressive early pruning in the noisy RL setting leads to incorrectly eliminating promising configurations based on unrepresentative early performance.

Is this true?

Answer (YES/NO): YES